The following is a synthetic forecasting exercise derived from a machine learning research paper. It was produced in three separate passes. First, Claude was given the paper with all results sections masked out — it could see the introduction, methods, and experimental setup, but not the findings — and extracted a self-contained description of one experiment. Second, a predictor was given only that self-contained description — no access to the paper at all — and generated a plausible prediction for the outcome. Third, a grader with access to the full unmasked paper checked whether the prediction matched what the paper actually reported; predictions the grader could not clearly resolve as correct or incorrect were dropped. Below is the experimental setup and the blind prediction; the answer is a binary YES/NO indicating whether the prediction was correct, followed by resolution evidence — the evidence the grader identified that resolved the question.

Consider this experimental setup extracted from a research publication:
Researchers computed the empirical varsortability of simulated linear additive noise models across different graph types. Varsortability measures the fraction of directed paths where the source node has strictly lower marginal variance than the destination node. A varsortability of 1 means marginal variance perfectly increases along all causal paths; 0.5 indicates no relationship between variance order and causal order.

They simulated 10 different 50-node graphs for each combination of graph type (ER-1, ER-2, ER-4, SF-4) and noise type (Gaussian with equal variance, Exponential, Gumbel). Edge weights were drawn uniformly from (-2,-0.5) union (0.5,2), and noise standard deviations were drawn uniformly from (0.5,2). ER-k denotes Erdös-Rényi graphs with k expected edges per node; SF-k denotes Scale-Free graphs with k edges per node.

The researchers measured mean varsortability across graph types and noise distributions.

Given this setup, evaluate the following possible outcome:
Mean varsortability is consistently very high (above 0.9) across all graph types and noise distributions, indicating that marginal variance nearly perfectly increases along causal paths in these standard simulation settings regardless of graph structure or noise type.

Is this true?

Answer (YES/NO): YES